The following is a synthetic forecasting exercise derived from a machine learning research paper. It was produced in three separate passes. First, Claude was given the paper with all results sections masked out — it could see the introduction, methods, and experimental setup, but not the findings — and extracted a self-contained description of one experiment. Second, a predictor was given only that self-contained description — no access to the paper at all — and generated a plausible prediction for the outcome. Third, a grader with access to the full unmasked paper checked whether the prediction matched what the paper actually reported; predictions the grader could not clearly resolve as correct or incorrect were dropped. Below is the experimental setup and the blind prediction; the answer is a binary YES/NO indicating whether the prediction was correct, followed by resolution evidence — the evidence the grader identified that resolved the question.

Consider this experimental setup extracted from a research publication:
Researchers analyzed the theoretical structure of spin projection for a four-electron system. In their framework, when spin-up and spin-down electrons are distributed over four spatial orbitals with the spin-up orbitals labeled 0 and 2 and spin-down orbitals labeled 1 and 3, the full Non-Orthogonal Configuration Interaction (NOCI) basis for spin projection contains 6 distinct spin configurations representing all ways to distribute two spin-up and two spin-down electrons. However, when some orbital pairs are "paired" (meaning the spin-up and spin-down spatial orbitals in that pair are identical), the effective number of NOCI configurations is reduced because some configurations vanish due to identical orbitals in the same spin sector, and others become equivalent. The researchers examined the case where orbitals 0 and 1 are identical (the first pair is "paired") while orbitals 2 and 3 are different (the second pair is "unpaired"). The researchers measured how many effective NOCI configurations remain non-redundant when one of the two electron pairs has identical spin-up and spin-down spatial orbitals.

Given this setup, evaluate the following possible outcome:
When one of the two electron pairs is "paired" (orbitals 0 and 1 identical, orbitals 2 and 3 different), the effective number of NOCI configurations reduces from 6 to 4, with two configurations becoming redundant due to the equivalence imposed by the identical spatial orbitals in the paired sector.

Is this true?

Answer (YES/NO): NO